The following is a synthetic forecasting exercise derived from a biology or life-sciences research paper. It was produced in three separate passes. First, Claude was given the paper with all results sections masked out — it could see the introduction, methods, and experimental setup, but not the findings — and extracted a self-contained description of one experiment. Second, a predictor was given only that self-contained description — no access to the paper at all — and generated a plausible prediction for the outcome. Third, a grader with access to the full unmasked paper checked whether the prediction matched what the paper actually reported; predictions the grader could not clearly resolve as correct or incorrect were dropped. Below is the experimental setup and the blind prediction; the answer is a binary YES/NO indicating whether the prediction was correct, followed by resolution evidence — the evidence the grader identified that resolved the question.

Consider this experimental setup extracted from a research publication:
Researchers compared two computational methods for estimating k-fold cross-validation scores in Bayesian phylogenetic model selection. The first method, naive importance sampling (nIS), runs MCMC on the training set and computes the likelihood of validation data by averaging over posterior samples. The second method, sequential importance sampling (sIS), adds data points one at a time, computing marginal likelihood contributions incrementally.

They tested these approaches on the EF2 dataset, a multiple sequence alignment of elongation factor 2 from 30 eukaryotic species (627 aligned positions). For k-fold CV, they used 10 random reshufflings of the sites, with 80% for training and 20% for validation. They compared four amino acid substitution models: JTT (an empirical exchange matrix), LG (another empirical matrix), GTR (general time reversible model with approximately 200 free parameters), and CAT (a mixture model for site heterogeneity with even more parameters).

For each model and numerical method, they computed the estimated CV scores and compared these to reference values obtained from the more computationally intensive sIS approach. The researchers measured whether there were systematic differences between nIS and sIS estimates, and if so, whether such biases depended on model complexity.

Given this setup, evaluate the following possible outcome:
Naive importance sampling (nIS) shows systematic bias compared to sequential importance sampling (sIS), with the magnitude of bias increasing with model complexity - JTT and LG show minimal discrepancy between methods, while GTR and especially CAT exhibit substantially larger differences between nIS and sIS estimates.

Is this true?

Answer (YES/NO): NO